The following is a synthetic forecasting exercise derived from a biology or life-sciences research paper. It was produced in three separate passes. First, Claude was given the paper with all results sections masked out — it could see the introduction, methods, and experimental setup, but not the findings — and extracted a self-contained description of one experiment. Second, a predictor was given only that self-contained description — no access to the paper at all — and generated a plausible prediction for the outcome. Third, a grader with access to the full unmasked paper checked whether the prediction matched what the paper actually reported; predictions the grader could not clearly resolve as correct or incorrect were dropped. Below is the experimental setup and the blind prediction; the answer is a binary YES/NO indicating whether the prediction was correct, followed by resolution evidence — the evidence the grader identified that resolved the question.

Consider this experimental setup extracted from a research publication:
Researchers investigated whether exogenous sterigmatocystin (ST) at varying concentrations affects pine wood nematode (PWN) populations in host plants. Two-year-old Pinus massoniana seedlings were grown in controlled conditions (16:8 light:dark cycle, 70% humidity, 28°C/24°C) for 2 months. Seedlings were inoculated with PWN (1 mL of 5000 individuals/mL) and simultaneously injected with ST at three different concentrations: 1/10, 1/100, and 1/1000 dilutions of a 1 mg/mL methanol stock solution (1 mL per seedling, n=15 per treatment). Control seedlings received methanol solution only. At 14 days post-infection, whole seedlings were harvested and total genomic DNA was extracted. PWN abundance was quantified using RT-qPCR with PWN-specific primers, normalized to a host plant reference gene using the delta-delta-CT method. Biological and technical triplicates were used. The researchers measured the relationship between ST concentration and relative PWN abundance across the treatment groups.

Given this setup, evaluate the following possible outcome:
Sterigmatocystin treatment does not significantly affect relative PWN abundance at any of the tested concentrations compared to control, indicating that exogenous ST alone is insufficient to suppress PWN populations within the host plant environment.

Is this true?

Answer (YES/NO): NO